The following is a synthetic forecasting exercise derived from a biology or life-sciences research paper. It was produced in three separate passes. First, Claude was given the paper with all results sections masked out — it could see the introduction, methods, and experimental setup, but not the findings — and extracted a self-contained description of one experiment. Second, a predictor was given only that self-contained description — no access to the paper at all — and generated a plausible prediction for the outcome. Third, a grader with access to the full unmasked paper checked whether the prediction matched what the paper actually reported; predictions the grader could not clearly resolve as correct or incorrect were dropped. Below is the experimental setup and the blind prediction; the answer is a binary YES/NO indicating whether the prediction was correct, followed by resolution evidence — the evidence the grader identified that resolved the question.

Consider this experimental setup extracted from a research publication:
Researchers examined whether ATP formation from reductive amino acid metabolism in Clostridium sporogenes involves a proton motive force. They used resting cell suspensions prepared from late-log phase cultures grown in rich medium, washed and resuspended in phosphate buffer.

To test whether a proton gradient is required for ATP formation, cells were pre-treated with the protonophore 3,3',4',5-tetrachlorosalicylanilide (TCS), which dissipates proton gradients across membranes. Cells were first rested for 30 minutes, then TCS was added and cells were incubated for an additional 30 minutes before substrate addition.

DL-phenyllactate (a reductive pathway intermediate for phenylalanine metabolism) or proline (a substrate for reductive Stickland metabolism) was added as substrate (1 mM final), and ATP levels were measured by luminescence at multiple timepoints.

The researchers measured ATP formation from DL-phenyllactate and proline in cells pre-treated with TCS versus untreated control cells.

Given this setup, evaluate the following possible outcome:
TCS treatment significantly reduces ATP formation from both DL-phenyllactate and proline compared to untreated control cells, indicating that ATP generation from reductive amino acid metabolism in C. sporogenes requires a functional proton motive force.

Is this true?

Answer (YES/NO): YES